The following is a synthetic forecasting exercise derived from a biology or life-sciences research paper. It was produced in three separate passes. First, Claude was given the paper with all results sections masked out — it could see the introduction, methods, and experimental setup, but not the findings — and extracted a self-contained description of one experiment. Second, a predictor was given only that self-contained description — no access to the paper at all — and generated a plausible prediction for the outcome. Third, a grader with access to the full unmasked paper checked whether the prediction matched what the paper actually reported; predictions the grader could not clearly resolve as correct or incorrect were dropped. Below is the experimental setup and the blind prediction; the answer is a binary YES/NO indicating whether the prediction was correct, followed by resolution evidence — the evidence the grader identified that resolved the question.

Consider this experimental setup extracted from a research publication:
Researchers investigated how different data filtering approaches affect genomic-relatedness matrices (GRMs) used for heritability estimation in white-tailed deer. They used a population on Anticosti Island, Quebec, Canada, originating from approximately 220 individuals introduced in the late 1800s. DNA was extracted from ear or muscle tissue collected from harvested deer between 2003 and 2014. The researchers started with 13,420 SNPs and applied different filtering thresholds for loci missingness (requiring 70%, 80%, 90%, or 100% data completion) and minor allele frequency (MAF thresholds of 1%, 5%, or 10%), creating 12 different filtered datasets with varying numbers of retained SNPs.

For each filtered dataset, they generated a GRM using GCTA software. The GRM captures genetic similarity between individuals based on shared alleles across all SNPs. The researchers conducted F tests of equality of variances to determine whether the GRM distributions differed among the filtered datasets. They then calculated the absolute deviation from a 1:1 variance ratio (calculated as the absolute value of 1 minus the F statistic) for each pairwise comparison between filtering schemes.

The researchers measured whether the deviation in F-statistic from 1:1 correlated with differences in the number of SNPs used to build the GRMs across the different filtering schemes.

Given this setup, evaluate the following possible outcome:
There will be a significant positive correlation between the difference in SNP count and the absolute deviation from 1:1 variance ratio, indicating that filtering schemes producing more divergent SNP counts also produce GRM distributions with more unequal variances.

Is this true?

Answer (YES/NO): YES